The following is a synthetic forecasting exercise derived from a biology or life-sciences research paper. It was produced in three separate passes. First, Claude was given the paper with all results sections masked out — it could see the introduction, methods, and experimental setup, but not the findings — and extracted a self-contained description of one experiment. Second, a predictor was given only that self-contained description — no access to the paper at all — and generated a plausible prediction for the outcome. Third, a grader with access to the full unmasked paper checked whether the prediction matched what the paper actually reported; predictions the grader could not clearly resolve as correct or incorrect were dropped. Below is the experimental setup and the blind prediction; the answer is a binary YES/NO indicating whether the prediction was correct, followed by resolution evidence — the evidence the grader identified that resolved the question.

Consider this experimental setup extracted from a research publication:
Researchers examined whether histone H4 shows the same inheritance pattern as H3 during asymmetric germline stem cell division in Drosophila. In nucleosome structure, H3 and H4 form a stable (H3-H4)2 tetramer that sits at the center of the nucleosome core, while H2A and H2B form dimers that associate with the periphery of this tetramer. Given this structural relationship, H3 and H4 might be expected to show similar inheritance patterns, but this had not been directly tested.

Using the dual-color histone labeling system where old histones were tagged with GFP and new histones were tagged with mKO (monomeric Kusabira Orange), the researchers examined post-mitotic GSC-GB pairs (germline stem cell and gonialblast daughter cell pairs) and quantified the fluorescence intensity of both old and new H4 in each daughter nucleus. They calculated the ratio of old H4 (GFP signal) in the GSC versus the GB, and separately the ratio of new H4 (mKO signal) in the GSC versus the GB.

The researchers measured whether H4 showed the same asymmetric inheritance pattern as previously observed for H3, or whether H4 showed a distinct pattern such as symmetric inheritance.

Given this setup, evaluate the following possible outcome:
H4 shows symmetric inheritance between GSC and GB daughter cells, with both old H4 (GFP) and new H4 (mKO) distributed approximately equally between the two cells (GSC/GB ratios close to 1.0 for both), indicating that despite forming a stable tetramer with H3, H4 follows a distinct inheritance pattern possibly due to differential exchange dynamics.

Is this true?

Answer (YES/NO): NO